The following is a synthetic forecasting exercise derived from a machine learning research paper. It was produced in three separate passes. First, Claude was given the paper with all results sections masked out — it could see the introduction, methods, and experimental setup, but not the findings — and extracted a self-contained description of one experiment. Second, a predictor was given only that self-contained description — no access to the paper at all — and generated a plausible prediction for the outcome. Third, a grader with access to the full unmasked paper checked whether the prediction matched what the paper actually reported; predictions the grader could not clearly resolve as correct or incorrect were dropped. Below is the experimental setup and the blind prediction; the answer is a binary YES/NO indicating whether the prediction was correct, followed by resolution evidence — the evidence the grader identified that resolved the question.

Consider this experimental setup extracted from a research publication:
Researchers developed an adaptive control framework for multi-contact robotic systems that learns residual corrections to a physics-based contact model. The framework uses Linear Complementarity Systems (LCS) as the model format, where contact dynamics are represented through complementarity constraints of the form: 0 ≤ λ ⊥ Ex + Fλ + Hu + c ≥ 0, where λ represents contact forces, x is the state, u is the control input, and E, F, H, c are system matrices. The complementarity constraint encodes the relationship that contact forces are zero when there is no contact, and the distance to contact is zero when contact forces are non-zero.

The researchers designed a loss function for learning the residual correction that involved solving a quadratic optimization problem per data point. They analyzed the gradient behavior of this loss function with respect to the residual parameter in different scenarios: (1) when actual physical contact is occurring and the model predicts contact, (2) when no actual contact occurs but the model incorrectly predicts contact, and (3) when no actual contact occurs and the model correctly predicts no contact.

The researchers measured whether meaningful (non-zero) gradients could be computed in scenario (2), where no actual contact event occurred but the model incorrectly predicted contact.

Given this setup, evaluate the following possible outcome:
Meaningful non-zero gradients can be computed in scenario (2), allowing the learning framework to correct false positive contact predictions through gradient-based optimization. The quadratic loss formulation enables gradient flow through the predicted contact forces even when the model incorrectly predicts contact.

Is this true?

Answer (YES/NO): YES